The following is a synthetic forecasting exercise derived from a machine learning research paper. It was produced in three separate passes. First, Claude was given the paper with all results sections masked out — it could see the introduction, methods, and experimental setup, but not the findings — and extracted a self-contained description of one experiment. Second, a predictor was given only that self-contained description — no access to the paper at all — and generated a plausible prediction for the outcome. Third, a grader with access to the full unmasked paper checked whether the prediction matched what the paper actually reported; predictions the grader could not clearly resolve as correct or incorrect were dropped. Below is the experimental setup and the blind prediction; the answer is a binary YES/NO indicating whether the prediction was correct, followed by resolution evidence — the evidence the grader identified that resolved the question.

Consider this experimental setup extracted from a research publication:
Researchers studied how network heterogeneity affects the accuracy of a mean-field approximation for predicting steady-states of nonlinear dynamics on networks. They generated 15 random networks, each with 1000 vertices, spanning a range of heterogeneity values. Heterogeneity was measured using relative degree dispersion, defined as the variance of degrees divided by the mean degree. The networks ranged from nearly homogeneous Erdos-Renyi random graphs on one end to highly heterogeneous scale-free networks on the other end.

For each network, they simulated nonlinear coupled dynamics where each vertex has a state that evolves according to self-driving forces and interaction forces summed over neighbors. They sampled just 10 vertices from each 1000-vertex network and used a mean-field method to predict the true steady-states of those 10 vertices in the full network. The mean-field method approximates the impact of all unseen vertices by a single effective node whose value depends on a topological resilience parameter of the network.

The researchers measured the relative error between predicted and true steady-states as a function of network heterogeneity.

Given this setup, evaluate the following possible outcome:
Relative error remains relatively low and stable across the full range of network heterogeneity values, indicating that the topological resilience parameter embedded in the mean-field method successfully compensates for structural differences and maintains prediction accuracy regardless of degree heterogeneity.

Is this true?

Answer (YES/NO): NO